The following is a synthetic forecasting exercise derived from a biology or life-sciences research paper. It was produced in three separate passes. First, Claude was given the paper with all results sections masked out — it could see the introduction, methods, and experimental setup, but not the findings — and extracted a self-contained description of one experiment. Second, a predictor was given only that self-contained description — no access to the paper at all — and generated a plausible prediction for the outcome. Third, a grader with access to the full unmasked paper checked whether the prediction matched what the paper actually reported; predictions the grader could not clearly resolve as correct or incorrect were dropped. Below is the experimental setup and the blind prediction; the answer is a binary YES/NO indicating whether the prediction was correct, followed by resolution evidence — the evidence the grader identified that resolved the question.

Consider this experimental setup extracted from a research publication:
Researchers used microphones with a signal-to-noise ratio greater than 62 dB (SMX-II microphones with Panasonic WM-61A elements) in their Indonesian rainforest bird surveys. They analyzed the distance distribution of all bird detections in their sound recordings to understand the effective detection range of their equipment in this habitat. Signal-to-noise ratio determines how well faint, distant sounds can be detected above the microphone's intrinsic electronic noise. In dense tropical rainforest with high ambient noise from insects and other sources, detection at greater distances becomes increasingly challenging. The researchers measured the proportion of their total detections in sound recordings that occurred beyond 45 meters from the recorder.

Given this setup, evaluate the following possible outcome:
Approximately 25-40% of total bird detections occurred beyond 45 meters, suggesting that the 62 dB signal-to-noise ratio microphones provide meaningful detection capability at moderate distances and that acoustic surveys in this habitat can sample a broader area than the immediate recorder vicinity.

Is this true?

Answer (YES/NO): NO